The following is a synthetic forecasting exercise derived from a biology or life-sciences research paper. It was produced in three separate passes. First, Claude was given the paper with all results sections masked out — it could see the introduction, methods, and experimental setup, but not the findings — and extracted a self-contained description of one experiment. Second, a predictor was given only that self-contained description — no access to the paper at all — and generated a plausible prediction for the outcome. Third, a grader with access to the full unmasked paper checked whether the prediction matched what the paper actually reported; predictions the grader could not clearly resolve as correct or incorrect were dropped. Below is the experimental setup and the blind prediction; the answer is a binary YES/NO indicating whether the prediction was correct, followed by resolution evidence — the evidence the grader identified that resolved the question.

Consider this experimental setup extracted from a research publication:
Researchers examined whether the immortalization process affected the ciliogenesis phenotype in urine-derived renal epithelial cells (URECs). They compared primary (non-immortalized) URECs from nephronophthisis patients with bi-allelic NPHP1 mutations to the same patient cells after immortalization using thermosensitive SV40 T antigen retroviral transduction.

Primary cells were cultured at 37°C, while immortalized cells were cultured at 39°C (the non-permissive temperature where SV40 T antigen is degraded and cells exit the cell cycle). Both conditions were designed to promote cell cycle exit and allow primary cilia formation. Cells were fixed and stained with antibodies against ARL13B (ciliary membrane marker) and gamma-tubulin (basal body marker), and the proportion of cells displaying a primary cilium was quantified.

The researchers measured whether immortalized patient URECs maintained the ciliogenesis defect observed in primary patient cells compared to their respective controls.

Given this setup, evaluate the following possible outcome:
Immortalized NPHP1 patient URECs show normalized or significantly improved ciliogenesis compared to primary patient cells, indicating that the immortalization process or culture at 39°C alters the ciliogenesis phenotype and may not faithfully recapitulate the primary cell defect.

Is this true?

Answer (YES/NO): NO